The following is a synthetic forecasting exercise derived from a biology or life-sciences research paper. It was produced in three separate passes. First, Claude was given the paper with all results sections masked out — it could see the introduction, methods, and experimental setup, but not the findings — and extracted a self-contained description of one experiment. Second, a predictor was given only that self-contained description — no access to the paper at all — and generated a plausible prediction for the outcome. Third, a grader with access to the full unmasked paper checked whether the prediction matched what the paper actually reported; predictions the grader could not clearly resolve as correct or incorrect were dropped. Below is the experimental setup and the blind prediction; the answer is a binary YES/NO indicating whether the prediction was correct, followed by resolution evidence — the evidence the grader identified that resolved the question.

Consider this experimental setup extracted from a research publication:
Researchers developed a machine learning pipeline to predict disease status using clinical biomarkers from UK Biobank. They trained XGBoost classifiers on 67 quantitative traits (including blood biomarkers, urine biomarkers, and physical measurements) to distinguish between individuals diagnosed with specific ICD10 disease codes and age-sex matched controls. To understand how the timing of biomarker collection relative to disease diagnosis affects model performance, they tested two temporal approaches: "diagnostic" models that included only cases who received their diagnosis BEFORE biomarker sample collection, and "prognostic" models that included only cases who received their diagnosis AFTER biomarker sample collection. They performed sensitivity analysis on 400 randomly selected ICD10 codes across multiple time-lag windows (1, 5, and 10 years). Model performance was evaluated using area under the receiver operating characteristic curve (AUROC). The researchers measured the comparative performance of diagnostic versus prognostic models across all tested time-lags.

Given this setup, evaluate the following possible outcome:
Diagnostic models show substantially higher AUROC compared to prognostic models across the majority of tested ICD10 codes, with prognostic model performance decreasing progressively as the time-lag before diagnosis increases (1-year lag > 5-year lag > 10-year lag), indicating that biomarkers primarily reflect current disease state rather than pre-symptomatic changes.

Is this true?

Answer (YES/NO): NO